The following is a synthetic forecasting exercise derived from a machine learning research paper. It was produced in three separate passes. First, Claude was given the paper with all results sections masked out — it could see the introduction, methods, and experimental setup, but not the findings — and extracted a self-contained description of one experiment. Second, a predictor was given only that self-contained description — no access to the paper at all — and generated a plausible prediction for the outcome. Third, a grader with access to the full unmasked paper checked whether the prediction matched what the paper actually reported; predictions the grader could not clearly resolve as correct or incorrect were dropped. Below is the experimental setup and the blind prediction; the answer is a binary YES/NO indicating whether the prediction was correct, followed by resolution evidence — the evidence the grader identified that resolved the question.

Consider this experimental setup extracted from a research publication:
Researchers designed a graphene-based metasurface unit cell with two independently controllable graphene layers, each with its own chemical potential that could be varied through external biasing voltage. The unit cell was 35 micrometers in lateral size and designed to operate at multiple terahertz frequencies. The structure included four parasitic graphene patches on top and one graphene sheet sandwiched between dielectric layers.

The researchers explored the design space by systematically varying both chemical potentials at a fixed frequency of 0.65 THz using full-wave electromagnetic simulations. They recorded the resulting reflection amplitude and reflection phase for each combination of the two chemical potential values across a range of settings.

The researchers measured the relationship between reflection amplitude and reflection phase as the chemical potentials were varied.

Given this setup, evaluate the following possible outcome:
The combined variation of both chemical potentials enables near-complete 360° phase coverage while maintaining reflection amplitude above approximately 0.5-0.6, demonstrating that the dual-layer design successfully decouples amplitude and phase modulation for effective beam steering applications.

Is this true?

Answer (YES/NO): NO